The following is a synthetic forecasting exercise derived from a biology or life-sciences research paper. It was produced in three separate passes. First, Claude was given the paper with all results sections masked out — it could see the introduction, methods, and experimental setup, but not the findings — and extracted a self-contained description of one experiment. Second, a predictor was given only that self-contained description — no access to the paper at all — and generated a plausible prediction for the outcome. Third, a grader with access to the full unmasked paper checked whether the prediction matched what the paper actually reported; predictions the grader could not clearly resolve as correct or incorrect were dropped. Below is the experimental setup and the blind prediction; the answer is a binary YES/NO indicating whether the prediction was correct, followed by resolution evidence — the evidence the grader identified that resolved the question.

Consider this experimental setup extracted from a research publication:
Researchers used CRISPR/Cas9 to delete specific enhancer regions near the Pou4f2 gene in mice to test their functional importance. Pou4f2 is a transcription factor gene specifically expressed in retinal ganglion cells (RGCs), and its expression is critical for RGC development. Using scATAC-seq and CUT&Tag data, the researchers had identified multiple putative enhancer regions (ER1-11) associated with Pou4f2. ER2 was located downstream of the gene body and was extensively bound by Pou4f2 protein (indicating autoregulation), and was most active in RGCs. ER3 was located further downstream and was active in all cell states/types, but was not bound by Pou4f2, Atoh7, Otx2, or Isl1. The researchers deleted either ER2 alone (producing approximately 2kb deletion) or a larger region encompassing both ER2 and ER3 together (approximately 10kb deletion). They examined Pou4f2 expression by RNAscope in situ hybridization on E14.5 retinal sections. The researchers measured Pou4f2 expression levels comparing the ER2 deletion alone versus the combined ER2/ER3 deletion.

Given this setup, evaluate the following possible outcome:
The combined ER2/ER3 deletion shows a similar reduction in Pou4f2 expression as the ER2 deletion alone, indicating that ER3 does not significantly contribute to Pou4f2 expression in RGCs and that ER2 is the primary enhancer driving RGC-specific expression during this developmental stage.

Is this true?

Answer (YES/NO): NO